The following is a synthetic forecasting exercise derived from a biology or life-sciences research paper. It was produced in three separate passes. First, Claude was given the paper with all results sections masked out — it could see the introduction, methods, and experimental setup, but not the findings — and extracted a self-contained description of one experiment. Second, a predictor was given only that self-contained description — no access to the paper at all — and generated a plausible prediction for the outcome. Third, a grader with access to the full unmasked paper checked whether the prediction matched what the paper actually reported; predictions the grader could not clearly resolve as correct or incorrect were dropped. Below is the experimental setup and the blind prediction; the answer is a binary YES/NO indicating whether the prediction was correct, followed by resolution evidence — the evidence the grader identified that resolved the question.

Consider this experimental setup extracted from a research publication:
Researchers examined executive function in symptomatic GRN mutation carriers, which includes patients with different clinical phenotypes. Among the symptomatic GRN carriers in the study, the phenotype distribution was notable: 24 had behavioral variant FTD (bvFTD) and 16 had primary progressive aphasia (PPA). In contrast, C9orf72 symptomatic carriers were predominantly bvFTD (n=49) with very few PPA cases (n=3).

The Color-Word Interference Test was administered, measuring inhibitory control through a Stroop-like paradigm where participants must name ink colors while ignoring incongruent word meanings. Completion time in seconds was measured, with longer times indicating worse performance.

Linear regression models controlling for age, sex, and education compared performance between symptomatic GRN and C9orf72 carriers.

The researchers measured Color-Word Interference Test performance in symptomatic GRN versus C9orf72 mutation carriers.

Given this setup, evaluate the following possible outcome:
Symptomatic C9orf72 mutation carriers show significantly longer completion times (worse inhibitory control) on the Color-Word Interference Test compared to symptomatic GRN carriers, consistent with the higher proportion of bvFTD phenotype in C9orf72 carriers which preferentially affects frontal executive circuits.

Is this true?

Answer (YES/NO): NO